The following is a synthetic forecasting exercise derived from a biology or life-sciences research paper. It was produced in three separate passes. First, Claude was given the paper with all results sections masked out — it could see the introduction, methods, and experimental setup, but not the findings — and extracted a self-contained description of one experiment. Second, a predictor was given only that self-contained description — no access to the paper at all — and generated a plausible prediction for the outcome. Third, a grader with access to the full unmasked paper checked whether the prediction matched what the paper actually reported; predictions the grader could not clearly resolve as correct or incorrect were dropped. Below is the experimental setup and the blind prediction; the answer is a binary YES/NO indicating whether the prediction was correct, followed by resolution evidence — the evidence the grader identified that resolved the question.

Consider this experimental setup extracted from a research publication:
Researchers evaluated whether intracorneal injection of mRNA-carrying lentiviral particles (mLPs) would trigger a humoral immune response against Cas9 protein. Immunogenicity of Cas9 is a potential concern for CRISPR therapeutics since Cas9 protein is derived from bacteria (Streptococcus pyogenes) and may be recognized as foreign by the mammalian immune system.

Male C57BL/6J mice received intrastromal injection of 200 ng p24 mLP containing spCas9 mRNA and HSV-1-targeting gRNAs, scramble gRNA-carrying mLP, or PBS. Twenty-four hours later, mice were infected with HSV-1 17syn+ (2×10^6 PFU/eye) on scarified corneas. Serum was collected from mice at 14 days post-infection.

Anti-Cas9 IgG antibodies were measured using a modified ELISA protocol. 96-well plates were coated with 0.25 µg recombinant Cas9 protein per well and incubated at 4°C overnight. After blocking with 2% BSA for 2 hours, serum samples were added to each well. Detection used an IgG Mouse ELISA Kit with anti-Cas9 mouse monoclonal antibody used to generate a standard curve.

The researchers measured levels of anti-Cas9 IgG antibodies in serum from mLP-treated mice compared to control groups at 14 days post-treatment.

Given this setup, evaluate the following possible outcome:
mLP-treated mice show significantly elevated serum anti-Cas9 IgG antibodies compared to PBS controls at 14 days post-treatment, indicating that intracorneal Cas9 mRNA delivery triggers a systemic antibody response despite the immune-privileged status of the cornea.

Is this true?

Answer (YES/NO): NO